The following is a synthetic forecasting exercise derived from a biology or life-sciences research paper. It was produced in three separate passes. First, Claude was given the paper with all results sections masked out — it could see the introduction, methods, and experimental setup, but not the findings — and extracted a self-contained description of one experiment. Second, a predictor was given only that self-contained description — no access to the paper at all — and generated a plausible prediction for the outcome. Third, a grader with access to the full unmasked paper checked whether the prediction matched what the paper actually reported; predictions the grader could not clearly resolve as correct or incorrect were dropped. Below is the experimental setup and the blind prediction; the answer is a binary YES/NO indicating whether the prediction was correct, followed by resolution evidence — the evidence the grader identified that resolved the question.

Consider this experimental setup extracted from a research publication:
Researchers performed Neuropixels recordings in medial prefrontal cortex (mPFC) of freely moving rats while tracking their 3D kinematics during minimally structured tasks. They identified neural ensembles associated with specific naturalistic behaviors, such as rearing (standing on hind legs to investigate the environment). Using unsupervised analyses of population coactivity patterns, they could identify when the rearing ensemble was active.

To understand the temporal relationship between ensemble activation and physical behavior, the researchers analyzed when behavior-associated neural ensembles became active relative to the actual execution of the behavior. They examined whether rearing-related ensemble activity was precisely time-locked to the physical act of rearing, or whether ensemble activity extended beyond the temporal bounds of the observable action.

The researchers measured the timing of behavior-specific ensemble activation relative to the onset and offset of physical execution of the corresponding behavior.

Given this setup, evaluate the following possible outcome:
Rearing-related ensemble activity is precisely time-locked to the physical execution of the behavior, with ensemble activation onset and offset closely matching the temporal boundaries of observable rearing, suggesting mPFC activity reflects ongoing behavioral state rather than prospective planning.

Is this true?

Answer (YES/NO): NO